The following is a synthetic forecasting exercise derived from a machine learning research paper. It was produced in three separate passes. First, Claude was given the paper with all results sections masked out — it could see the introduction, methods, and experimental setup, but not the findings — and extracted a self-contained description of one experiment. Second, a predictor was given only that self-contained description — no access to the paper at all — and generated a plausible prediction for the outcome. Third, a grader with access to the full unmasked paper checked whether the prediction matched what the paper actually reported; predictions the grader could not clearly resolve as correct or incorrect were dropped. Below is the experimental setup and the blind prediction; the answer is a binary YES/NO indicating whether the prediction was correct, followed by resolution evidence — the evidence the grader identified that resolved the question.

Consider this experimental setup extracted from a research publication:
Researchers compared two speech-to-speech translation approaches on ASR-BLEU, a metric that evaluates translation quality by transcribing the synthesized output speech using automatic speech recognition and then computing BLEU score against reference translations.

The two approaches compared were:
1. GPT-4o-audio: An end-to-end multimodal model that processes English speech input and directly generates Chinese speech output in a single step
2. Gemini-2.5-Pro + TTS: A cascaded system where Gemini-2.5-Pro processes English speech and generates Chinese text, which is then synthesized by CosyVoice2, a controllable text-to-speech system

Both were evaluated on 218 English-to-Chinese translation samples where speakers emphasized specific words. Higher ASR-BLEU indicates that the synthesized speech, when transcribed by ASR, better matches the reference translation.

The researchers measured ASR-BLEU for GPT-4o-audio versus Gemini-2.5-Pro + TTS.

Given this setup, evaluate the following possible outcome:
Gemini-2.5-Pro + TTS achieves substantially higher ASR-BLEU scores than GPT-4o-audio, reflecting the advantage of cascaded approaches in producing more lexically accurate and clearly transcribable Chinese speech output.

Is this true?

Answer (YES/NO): NO